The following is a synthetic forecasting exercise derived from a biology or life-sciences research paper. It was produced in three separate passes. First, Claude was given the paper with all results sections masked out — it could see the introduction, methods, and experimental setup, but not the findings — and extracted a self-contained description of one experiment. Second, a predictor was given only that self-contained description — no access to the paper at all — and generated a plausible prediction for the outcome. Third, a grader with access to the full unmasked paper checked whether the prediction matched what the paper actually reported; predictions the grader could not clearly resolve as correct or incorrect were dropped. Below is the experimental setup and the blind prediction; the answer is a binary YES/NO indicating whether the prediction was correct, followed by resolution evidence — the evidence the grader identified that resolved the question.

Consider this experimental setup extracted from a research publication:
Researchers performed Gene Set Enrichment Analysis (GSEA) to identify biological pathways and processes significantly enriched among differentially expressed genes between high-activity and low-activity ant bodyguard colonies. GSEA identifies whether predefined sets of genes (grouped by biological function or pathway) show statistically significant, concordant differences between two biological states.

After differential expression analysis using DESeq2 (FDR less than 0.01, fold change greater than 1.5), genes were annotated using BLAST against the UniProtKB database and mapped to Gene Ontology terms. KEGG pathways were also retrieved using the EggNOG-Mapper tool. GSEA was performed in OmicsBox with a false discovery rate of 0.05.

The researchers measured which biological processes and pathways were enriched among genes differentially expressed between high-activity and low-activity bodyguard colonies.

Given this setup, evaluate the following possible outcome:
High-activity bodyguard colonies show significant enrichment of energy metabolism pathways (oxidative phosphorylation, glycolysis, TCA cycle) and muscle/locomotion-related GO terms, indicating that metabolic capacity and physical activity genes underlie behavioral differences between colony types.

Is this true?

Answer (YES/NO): NO